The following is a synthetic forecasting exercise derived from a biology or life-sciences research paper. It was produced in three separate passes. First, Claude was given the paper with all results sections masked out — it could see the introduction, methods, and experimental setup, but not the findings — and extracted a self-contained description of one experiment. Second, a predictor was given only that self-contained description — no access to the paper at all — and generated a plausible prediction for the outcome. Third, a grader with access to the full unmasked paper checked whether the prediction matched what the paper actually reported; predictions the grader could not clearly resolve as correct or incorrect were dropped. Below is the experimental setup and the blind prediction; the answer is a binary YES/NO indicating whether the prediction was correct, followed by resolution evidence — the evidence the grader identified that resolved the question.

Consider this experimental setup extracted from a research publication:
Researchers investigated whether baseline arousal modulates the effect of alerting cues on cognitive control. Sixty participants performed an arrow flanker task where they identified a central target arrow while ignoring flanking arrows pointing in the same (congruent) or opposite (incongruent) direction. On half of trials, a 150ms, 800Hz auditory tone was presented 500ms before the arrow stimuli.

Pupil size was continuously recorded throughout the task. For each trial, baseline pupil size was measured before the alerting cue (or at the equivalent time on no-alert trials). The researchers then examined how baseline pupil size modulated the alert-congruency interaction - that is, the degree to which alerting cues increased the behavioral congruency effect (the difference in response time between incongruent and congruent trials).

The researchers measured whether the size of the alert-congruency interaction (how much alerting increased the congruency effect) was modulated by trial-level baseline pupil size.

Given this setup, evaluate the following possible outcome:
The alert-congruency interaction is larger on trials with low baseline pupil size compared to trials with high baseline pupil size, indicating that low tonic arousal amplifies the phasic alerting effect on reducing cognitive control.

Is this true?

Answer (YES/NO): YES